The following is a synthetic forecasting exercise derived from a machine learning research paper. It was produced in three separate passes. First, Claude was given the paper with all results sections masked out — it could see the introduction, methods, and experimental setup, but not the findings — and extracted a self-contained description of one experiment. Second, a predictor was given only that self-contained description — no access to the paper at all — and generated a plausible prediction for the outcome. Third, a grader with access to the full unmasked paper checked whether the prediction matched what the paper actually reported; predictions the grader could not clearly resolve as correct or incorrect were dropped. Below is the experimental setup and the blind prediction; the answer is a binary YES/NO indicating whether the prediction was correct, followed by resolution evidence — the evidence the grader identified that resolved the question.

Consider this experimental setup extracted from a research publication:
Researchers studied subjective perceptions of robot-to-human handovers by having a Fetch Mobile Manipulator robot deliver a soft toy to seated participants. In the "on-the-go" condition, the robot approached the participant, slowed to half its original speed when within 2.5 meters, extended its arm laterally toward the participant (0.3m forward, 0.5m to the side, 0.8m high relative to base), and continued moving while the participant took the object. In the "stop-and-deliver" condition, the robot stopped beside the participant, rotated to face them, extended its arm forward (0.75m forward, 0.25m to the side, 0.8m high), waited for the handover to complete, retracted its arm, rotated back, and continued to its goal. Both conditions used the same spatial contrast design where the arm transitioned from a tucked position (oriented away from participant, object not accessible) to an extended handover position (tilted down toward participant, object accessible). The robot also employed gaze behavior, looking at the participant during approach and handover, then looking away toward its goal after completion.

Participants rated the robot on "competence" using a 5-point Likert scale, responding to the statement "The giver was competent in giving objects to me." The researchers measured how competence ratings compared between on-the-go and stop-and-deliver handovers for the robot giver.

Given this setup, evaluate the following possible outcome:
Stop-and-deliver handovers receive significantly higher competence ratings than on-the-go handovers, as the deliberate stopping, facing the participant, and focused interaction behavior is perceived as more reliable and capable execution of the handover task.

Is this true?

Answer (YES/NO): NO